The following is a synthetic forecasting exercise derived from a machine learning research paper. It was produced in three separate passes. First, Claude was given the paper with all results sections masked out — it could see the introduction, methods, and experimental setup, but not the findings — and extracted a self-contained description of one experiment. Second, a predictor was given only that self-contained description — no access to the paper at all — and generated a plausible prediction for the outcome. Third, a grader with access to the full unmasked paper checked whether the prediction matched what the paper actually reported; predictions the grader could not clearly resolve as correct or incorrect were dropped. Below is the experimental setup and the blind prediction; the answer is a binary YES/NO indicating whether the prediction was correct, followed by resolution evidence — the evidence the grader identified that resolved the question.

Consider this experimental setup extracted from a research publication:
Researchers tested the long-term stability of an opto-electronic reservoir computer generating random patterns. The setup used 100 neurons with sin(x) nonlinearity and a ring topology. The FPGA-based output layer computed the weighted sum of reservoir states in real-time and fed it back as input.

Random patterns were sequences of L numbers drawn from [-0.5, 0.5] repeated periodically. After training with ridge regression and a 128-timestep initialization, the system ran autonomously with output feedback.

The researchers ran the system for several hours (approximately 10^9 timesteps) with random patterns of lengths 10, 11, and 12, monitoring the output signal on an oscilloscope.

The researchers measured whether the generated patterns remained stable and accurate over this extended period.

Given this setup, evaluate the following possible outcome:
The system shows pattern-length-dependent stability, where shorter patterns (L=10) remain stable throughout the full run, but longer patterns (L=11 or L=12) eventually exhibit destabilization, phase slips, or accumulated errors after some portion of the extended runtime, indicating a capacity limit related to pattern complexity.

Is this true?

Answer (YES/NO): NO